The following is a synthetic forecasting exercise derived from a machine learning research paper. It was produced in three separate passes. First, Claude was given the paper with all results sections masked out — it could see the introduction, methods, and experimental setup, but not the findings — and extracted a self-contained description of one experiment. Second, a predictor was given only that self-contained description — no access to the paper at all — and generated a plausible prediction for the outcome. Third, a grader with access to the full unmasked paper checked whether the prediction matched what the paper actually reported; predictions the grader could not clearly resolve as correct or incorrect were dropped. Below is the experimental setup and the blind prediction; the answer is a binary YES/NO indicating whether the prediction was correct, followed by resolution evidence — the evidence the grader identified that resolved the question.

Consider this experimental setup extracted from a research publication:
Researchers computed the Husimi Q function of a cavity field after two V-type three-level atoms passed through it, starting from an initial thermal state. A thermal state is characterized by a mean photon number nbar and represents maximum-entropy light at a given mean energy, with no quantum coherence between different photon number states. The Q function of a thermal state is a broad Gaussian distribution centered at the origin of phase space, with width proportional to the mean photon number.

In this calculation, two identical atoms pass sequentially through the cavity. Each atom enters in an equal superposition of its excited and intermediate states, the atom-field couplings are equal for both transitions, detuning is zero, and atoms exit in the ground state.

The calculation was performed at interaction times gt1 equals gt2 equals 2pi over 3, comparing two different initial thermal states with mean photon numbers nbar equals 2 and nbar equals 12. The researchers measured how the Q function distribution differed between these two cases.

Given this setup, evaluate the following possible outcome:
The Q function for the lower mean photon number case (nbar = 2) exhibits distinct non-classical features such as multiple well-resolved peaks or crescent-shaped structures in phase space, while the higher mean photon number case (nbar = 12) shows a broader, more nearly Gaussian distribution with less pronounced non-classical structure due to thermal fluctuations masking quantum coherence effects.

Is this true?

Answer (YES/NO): NO